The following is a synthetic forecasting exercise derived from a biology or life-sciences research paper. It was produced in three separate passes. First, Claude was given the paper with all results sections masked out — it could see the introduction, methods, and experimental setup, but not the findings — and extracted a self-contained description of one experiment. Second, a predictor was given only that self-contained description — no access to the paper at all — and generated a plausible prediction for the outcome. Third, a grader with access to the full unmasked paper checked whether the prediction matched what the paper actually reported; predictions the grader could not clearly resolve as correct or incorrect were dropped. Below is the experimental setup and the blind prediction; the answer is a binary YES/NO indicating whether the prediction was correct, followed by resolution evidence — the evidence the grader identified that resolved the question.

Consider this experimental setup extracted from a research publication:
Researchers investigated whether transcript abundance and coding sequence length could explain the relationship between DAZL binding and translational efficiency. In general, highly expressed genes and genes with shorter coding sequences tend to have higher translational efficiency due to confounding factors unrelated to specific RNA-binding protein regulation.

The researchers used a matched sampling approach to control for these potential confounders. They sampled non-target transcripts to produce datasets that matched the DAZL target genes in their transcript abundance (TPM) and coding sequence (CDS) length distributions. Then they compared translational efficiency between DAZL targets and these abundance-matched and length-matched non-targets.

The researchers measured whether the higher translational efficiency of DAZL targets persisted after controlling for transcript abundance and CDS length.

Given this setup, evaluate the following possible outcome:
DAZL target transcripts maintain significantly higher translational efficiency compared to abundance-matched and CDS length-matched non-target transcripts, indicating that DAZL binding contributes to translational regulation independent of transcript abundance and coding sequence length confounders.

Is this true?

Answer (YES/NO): YES